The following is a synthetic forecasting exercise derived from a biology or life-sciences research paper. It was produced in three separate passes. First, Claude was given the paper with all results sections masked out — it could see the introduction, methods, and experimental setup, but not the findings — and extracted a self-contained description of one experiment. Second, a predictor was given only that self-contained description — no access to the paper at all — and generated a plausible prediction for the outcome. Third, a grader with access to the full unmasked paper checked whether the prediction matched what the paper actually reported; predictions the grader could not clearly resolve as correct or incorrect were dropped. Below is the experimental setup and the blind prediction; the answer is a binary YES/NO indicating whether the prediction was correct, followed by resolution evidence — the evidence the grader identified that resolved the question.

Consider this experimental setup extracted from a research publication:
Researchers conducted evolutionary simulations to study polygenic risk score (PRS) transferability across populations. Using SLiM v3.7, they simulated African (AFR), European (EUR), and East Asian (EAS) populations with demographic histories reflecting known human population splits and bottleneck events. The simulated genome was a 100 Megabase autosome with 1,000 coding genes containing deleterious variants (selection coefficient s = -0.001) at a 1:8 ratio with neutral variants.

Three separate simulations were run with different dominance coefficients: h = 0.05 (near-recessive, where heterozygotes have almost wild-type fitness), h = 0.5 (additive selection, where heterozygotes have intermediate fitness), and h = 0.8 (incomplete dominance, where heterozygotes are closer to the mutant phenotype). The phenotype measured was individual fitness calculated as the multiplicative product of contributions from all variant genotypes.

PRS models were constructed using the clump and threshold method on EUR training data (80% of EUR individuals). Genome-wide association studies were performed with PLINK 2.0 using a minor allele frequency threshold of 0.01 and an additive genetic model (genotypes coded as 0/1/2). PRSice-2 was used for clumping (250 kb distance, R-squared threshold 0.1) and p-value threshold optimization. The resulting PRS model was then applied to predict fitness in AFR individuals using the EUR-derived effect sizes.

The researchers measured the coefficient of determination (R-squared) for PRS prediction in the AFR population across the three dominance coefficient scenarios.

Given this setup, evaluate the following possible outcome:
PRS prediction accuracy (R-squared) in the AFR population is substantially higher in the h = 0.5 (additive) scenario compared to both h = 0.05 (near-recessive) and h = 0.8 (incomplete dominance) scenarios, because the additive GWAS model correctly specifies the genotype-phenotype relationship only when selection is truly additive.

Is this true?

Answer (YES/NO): NO